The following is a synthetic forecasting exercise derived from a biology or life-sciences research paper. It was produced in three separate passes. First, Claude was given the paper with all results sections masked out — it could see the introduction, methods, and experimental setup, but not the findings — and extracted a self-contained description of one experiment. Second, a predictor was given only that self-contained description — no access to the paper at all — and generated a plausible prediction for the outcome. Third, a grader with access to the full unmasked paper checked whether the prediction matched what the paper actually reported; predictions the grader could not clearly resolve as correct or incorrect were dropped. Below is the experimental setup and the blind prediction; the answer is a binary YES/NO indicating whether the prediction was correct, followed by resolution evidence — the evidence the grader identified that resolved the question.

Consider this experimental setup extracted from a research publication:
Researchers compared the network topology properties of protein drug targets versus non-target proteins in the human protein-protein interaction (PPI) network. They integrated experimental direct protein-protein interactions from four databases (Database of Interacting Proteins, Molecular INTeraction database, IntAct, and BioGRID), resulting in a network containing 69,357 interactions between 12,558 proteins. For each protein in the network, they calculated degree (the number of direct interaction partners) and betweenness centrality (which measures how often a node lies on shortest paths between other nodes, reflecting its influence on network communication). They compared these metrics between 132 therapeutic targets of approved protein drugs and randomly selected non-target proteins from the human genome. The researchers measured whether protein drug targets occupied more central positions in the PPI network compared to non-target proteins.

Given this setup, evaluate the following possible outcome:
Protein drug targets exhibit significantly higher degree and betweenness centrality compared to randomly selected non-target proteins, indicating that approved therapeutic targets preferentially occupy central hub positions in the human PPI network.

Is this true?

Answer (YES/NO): YES